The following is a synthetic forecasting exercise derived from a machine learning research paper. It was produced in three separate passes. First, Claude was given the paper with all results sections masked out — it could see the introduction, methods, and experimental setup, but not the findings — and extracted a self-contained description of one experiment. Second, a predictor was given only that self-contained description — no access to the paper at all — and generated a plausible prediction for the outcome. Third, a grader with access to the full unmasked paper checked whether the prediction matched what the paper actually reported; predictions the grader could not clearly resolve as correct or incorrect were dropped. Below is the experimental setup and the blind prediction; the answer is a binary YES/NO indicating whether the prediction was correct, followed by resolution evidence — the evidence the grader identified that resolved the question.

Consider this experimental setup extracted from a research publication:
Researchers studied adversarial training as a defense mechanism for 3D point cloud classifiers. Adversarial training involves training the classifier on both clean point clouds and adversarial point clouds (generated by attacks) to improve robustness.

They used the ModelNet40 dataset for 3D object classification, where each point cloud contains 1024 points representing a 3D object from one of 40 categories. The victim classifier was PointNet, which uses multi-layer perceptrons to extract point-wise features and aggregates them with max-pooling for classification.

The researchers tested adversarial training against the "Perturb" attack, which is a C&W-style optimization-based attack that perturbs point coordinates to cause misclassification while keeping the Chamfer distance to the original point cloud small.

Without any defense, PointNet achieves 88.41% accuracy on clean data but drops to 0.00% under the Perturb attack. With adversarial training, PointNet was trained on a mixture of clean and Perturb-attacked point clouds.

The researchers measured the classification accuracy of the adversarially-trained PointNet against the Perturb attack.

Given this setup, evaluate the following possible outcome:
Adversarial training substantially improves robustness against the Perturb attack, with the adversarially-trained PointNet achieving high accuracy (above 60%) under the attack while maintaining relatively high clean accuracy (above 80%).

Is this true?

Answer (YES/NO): NO